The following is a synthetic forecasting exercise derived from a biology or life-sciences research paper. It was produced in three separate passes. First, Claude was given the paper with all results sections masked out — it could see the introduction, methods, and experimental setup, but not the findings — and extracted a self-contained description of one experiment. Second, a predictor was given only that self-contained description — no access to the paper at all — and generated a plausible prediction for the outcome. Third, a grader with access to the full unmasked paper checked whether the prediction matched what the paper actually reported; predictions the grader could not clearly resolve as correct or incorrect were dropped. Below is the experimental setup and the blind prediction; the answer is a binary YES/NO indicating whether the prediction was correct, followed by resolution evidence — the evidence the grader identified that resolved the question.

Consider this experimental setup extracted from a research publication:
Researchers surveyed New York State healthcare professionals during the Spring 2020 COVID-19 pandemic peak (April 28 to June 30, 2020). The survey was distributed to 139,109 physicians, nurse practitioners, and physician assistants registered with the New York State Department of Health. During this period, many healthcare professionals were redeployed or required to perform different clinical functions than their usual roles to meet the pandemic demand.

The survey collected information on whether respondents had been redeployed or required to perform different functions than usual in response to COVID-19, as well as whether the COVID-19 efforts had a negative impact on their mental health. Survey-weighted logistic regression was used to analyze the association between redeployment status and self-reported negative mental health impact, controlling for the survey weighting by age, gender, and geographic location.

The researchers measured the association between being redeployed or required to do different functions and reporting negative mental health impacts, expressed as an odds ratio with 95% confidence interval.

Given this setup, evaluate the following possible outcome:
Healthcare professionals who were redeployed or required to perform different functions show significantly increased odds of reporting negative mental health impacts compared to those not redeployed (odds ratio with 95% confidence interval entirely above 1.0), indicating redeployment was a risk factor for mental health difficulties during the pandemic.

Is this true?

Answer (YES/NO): YES